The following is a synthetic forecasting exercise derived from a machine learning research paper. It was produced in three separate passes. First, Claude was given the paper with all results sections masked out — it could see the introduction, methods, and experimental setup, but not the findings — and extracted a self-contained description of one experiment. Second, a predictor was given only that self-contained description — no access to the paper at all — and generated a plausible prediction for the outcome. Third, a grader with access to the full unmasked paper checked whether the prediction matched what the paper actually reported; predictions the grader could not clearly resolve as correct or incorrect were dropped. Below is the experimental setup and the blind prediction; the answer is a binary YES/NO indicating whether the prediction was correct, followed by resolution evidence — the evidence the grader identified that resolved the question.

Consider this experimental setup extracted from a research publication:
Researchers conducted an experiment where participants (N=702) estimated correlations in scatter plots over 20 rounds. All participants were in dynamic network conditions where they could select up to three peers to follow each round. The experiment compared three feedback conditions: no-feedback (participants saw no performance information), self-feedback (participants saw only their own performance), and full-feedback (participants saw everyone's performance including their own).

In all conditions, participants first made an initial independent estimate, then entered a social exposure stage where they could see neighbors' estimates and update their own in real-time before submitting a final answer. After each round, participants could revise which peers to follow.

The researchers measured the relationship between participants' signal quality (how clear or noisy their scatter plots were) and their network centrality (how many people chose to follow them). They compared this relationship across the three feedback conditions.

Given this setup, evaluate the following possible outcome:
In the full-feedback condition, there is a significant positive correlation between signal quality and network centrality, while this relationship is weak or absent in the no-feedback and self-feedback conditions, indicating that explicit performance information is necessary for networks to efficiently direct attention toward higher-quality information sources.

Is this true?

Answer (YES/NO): NO